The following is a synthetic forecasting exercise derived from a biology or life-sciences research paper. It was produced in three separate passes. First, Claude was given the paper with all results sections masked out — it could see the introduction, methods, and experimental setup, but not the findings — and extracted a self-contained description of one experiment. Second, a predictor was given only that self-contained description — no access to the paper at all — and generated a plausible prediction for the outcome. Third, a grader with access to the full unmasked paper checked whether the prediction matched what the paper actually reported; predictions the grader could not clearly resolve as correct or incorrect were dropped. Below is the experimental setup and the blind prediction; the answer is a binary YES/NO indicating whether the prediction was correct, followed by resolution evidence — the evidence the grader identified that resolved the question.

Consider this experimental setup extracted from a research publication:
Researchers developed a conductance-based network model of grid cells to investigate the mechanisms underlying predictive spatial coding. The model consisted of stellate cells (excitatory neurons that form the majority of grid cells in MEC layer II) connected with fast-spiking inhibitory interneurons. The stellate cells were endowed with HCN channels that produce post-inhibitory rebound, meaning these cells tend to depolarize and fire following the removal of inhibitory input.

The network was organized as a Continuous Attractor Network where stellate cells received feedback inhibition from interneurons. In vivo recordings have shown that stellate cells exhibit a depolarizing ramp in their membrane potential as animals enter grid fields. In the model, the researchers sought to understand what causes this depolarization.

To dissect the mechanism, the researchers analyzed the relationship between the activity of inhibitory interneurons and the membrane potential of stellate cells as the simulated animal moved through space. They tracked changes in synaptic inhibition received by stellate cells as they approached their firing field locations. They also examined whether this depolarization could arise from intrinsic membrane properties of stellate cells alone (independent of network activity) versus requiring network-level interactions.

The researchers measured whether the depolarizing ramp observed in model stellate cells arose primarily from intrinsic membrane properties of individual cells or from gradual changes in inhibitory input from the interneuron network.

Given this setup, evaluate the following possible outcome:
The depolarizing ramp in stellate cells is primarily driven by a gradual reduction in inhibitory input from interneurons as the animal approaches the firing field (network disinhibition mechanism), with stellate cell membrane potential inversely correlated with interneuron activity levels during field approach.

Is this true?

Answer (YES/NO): YES